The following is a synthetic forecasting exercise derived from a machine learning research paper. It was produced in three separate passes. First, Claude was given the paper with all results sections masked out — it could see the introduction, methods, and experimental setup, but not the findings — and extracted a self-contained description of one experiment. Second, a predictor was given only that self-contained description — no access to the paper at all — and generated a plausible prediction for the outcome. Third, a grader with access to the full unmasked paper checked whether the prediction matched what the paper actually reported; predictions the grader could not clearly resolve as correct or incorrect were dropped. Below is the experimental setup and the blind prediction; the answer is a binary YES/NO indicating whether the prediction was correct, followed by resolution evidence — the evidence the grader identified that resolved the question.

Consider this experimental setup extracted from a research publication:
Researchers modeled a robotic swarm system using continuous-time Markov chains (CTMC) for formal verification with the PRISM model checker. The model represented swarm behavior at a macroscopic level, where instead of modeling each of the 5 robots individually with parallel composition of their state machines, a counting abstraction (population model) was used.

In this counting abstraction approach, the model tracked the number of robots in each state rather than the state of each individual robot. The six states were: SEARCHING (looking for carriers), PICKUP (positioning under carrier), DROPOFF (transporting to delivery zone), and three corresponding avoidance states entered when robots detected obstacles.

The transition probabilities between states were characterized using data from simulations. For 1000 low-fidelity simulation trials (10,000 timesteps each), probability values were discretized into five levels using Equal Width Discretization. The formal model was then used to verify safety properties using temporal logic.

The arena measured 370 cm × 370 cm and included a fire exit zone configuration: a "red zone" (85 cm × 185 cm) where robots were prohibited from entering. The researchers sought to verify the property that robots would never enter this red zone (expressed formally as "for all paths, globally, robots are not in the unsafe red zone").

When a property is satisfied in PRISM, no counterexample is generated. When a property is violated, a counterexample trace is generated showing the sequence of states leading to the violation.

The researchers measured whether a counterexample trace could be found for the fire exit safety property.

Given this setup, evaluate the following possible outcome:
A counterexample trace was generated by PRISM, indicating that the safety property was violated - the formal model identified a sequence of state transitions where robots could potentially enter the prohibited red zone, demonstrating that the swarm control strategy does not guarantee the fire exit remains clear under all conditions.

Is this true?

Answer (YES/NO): YES